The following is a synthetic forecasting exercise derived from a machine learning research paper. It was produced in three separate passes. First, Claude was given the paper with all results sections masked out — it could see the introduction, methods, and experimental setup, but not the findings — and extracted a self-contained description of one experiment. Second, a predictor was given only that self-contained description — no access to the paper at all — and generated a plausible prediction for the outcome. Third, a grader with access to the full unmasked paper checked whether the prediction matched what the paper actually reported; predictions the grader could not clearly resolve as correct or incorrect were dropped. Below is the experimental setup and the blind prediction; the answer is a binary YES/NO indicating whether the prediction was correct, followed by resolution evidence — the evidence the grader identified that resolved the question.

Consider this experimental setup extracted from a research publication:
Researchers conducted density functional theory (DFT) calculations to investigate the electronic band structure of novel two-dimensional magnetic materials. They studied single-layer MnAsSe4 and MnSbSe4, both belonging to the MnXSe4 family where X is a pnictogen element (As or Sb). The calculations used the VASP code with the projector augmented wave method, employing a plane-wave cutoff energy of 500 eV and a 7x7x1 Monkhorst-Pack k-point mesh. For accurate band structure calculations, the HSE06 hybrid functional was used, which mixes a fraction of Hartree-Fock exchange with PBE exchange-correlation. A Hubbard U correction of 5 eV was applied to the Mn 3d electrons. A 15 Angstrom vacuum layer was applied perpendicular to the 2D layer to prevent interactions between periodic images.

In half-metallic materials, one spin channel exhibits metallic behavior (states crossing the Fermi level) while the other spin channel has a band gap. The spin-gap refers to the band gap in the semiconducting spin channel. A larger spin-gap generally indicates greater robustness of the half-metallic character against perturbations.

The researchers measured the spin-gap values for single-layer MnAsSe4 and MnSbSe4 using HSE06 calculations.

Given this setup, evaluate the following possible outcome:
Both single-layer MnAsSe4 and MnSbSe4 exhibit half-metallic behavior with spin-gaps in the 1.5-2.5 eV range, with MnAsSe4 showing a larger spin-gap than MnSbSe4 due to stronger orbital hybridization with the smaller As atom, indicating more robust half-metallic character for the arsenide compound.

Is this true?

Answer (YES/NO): NO